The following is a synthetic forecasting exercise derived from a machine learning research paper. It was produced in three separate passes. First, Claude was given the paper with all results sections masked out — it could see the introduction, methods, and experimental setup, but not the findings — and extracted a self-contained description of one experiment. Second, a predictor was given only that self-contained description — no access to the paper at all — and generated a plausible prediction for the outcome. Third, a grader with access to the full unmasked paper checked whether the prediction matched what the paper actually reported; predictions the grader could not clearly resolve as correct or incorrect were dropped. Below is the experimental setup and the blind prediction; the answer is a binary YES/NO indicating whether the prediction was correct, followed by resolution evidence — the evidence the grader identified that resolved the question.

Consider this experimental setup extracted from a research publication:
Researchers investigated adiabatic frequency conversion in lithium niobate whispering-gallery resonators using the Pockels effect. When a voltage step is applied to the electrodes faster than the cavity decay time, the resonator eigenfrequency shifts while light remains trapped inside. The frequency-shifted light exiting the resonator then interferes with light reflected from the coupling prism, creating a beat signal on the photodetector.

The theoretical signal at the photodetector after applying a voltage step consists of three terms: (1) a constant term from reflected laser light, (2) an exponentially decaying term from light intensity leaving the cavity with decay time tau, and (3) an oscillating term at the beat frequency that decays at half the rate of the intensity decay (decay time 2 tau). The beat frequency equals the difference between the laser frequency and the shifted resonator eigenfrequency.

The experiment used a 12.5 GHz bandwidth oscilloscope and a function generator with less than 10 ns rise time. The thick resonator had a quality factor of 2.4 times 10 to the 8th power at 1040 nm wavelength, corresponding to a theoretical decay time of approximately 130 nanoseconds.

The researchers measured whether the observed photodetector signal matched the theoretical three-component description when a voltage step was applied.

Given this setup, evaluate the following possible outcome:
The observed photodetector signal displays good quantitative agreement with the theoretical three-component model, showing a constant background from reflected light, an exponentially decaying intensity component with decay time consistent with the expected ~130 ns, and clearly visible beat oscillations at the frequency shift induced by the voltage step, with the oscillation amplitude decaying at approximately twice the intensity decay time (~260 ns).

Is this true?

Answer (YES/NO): YES